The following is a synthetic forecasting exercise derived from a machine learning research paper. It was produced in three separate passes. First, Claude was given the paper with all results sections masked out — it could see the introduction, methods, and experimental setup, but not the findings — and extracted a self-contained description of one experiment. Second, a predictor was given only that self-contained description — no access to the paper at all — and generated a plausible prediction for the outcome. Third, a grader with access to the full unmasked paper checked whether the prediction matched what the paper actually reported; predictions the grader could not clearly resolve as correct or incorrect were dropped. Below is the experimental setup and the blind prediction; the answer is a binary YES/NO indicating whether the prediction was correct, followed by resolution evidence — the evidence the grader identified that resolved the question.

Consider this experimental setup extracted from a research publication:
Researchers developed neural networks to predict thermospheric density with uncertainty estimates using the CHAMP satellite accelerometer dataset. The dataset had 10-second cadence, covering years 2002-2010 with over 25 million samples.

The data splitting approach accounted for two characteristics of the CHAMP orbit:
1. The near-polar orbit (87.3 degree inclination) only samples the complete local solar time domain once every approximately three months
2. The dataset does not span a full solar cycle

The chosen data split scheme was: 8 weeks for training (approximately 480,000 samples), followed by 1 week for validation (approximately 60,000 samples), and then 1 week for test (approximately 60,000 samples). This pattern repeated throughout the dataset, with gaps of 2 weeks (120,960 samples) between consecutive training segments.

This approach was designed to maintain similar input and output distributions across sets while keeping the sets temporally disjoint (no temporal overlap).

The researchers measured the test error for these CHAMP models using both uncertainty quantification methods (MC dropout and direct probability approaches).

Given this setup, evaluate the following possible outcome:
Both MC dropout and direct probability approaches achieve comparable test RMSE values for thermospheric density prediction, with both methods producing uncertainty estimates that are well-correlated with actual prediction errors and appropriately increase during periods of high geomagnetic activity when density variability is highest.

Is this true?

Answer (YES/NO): NO